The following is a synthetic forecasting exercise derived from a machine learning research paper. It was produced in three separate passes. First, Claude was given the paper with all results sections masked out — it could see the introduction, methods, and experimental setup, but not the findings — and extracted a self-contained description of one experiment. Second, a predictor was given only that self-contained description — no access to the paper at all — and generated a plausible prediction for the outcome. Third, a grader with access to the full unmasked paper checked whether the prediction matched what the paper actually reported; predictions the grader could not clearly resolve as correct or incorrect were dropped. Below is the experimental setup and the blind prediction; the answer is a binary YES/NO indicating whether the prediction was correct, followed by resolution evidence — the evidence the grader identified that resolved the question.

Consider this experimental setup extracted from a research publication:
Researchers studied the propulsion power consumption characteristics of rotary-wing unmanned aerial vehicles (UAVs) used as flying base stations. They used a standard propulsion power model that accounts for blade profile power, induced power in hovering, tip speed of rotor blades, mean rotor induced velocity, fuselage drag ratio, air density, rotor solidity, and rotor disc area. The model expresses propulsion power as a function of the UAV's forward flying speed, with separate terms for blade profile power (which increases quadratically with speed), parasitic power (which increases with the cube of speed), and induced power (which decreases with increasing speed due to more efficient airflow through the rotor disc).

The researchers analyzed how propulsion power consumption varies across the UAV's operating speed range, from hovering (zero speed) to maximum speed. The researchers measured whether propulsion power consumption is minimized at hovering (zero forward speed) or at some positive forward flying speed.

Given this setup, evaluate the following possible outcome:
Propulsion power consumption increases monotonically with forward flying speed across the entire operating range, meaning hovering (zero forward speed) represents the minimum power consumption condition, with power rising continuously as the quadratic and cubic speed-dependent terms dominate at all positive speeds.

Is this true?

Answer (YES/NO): NO